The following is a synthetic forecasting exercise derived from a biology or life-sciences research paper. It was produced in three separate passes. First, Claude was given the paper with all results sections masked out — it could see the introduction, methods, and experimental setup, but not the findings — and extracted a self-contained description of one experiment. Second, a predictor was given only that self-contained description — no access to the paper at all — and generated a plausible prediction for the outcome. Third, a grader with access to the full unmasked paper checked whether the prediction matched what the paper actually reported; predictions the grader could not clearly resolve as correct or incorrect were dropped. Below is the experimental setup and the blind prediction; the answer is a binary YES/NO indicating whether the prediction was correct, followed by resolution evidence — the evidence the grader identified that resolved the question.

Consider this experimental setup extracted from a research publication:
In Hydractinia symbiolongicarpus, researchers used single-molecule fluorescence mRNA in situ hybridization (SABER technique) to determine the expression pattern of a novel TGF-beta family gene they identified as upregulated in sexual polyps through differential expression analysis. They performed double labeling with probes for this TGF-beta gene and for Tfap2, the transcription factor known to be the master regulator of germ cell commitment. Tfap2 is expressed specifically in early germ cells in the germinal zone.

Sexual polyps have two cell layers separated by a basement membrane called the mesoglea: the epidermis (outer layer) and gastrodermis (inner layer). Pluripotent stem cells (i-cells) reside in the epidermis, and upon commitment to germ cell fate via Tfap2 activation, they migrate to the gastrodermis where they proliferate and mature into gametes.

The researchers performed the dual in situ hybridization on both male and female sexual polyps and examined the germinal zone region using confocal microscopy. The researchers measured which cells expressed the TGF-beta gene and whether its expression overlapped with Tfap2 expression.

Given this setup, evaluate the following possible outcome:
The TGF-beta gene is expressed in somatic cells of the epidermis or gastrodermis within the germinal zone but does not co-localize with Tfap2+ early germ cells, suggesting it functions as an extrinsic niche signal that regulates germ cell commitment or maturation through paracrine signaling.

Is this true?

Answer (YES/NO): NO